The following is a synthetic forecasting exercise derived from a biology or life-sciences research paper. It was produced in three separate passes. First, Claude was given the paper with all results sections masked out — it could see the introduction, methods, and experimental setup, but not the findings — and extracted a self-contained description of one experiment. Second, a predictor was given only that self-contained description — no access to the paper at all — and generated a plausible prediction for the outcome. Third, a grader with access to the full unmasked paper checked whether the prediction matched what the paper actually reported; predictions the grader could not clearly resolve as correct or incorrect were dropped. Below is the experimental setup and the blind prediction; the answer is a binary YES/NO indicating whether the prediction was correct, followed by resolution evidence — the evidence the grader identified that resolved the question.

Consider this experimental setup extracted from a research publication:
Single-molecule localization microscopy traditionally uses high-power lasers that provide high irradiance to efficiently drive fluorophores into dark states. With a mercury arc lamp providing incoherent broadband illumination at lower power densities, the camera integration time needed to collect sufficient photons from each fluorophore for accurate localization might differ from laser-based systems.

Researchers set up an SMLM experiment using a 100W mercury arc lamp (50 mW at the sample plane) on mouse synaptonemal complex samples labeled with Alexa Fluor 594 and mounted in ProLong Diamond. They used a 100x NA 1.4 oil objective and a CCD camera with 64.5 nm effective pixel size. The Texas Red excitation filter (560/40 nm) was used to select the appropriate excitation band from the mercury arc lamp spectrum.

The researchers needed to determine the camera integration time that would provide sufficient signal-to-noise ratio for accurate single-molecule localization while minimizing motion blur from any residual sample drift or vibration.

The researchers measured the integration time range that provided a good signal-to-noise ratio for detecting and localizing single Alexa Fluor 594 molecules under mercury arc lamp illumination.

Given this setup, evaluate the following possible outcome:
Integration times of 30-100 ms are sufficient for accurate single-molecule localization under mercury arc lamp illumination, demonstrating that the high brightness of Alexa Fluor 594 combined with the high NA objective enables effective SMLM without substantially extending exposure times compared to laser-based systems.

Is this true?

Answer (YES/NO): NO